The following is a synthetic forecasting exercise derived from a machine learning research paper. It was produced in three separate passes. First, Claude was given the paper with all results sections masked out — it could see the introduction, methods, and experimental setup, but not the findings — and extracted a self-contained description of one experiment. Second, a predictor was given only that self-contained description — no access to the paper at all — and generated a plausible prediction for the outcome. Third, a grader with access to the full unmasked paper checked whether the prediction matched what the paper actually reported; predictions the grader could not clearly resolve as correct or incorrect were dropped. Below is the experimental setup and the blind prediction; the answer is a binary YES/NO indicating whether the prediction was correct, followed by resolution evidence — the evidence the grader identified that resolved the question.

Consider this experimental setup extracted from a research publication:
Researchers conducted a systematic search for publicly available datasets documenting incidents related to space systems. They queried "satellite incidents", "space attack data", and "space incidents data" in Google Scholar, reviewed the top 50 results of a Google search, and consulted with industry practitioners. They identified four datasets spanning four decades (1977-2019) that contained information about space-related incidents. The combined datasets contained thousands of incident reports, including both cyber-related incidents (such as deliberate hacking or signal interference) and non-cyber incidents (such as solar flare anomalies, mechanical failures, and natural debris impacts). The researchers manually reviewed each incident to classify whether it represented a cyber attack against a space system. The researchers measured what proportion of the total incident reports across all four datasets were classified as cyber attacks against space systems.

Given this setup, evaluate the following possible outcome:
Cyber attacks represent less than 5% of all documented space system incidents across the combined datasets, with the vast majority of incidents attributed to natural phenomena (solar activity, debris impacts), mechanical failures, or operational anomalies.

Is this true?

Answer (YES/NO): YES